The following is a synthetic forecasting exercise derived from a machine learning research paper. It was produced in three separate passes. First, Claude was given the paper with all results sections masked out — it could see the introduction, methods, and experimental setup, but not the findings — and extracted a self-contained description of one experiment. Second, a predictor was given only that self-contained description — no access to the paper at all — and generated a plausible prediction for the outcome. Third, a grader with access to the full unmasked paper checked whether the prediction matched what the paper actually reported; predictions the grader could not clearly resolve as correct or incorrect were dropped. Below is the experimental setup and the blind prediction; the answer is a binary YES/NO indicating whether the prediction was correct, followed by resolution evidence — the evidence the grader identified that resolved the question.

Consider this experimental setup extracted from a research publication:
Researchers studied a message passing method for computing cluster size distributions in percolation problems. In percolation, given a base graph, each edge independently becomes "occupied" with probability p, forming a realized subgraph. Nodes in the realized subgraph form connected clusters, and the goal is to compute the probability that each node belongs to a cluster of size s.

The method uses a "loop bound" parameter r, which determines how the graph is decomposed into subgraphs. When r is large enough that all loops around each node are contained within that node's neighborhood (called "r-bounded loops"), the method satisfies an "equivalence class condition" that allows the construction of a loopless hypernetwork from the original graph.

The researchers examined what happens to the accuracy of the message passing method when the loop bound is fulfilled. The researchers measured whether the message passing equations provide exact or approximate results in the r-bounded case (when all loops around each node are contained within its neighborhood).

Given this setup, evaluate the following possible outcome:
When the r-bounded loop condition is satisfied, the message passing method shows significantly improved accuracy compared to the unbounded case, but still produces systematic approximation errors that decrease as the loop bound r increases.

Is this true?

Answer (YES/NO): NO